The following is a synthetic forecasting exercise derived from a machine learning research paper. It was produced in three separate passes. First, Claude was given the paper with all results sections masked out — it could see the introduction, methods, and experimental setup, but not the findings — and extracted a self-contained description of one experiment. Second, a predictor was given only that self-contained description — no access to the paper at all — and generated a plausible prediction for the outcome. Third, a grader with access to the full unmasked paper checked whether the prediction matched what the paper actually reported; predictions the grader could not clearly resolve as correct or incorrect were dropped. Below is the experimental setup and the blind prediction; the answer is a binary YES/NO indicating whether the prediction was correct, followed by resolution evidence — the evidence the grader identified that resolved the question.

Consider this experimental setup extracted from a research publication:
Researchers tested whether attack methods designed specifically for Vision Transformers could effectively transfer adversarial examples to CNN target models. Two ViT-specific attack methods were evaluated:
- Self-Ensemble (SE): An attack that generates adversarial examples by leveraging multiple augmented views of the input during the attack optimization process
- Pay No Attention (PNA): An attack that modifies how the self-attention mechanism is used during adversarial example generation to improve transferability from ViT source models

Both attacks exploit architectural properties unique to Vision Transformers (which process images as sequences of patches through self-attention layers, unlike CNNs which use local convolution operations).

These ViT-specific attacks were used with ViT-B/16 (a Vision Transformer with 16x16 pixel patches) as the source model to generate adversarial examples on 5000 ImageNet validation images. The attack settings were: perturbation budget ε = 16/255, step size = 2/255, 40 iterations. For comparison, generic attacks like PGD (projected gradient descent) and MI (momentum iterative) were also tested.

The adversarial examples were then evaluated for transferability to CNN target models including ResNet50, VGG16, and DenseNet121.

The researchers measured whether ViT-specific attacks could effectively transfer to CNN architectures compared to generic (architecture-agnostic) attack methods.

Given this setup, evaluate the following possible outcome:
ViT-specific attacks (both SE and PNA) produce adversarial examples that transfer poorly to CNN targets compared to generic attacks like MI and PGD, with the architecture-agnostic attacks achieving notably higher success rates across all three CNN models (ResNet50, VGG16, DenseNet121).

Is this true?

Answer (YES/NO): NO